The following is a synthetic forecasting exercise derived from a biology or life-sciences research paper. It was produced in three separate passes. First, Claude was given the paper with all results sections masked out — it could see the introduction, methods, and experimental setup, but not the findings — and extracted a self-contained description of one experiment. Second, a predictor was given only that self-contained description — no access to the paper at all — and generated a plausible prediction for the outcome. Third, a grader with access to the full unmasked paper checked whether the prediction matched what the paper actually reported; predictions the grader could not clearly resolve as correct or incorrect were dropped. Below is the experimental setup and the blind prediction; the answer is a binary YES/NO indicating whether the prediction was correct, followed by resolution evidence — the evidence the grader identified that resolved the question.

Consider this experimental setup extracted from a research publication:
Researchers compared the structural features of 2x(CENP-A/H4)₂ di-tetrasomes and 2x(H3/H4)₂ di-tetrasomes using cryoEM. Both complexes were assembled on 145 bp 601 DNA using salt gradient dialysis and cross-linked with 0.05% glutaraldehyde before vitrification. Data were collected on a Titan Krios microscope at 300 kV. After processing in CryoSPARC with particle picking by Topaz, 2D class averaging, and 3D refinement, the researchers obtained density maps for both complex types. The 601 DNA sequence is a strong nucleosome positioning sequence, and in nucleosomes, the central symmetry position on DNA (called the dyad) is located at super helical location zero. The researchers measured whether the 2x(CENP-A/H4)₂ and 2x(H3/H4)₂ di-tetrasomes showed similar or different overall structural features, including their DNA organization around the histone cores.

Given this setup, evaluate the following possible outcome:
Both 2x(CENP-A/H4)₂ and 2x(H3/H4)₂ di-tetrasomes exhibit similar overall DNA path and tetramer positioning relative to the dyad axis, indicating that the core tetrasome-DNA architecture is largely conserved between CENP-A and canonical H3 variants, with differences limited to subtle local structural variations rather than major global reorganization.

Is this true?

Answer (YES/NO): NO